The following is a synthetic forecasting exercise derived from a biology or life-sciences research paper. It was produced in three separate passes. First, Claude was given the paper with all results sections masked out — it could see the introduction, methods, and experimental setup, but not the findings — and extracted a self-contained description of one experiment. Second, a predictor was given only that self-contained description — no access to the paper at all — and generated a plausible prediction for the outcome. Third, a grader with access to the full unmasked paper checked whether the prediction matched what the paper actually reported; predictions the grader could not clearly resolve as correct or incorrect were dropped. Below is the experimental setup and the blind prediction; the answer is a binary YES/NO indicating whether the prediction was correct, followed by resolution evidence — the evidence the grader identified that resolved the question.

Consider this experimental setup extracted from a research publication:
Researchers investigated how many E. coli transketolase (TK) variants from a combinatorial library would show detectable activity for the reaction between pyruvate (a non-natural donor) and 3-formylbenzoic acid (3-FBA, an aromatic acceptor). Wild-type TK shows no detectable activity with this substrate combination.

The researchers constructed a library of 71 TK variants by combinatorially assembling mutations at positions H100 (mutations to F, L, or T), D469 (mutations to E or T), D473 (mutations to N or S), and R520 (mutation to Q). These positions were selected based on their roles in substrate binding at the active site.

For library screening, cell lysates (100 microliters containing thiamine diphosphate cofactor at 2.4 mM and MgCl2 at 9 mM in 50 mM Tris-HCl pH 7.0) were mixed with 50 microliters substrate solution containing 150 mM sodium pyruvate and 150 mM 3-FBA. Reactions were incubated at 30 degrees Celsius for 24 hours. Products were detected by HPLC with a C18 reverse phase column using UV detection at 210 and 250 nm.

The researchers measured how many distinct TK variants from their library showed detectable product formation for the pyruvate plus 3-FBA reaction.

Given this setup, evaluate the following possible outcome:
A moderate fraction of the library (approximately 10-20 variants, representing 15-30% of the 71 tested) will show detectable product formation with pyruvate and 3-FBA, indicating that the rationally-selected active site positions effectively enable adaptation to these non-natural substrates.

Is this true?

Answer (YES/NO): NO